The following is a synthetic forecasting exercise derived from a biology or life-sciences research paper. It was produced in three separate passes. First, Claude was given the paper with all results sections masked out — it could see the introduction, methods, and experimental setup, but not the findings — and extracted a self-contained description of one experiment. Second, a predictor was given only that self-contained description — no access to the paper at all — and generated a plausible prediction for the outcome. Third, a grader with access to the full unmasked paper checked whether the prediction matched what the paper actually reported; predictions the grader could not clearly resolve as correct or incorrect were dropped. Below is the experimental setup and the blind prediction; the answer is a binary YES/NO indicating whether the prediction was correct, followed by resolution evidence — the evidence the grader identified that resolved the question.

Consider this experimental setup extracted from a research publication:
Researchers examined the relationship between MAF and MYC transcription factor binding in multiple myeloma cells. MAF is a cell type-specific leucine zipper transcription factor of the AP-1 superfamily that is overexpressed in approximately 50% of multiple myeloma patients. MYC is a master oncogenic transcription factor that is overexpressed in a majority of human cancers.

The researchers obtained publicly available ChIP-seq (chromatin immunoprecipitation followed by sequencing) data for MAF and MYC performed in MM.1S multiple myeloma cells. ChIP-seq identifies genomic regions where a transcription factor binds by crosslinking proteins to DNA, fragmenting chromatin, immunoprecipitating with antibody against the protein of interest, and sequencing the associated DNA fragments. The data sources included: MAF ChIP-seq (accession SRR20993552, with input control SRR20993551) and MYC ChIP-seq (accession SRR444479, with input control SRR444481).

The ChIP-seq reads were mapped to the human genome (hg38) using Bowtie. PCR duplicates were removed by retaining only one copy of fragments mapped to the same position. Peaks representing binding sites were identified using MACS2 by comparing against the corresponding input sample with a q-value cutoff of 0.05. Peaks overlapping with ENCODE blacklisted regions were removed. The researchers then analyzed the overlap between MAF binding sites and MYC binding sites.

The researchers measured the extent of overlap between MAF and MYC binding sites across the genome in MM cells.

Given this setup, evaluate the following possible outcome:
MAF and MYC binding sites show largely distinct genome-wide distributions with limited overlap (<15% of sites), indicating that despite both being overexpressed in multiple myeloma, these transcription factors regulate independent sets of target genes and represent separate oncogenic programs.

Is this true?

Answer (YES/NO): NO